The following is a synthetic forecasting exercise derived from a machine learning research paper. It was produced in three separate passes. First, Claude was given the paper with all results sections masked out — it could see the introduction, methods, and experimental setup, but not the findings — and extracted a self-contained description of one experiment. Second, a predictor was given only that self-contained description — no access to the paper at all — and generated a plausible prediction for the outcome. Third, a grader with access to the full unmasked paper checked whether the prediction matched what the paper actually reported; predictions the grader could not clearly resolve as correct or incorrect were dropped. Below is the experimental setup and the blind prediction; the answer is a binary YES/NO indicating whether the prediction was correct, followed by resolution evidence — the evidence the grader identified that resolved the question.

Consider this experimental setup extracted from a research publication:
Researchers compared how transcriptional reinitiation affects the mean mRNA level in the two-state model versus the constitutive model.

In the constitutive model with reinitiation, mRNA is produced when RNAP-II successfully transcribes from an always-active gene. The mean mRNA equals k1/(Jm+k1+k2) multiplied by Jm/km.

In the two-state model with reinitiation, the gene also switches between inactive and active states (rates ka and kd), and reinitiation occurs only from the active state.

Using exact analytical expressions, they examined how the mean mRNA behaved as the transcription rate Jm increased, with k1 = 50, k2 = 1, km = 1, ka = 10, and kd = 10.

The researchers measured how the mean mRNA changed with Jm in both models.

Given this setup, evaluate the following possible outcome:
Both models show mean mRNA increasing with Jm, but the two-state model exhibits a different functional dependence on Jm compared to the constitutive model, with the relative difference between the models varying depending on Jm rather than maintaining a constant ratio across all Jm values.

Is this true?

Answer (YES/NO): YES